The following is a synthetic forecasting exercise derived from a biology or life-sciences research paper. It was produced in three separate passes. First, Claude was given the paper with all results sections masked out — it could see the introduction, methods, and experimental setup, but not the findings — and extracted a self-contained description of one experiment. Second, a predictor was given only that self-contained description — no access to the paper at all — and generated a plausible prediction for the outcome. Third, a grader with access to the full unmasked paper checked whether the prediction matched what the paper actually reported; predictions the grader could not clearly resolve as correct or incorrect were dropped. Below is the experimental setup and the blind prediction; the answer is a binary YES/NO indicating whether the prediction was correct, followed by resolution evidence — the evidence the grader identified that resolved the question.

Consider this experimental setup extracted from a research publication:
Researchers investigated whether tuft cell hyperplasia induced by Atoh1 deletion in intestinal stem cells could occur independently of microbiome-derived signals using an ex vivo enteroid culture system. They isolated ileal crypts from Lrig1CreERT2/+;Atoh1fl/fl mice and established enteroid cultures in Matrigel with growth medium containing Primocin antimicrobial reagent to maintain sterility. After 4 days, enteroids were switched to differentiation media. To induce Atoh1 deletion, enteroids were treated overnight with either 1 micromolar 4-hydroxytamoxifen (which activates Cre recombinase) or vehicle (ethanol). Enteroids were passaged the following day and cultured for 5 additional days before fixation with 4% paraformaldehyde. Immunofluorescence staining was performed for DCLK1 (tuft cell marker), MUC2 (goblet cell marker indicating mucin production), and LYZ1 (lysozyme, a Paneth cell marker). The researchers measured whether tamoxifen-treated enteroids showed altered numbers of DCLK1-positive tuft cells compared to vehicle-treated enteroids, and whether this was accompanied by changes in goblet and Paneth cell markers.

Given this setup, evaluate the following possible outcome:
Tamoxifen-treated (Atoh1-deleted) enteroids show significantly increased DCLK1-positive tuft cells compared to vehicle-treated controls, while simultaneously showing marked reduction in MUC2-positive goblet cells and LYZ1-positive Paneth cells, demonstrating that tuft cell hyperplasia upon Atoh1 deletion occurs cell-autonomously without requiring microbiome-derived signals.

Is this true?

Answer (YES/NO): NO